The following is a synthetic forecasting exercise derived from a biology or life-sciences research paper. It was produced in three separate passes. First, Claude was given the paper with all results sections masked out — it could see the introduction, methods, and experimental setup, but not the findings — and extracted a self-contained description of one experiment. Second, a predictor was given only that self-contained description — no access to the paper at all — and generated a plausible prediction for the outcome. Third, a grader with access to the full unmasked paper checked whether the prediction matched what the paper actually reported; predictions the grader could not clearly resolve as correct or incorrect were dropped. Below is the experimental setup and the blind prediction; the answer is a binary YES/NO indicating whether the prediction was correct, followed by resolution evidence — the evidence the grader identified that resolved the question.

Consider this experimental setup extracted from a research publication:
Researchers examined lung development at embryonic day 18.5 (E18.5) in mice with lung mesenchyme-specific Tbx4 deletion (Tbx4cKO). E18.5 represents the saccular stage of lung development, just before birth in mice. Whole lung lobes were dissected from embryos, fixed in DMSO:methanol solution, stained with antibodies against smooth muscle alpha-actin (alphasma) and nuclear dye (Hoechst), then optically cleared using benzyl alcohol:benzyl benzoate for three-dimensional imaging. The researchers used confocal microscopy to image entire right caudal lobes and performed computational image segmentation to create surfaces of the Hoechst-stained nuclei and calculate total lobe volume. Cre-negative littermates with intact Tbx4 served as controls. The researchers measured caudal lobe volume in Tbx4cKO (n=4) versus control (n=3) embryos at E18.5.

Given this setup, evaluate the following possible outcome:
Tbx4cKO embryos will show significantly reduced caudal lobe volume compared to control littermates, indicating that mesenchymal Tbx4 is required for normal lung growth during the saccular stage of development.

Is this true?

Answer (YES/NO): YES